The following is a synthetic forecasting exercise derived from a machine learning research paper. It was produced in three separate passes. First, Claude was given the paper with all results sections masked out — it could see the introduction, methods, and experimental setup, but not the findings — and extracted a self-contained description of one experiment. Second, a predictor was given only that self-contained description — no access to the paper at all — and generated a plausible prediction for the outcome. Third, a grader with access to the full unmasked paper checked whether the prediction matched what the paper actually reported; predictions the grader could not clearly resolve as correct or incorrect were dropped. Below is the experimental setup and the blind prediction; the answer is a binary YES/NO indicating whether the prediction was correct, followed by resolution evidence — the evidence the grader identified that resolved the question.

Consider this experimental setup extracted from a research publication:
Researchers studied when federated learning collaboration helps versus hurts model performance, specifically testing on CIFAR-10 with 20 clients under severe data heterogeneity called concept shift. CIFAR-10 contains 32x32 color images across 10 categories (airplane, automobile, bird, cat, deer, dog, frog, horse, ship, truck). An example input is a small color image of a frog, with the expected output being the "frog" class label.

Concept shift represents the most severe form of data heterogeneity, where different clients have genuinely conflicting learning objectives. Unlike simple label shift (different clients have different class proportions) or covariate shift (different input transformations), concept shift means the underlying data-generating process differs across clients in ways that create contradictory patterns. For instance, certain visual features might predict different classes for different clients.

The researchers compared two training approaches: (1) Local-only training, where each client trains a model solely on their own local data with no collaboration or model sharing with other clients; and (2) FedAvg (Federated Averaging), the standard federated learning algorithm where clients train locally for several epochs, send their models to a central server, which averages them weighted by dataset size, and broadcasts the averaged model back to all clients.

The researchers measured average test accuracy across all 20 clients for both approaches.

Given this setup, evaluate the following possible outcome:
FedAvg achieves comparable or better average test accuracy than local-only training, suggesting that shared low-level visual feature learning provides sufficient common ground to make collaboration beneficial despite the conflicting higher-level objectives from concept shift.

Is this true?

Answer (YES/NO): NO